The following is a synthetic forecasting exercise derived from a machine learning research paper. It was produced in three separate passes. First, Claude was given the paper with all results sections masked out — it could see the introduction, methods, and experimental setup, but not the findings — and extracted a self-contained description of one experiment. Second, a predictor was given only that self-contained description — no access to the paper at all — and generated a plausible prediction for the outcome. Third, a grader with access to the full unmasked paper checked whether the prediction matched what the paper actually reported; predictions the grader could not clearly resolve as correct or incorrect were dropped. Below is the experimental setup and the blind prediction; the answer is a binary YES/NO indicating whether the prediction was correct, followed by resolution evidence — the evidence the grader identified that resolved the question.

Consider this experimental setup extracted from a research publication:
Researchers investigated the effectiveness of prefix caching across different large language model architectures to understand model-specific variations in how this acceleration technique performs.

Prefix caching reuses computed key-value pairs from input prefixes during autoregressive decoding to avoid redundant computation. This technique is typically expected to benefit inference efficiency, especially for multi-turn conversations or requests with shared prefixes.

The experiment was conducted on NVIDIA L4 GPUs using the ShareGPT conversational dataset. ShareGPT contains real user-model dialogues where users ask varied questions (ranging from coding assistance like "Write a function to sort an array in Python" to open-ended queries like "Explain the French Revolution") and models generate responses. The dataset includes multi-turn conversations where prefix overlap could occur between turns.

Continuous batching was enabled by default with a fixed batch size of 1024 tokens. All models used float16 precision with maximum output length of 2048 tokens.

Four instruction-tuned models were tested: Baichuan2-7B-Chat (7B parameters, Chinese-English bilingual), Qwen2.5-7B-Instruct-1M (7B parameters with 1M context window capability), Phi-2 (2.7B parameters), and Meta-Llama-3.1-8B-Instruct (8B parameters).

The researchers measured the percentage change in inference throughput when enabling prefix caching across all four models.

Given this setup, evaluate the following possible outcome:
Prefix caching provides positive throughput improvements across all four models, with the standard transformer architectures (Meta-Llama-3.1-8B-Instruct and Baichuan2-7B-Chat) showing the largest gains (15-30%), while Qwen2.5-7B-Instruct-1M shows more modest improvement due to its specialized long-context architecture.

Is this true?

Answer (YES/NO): NO